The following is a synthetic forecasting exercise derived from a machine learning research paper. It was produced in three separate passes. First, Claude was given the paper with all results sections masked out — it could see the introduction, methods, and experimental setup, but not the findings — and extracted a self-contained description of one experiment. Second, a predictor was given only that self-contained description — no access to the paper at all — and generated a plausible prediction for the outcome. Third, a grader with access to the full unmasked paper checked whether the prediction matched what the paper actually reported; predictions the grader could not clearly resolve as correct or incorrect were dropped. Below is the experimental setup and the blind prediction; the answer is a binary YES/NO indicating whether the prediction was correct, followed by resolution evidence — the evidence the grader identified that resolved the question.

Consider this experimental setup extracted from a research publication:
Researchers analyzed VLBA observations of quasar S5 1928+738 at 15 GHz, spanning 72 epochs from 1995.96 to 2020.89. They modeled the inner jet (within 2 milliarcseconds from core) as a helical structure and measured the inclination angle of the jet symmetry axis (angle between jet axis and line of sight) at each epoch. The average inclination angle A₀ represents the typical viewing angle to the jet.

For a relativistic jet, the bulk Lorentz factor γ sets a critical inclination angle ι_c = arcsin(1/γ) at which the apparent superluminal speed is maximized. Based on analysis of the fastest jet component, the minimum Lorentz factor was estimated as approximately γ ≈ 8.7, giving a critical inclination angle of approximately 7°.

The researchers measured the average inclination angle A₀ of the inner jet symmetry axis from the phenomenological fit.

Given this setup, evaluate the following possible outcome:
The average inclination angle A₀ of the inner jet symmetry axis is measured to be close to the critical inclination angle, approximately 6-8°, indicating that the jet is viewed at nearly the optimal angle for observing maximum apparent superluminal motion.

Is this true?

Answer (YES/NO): NO